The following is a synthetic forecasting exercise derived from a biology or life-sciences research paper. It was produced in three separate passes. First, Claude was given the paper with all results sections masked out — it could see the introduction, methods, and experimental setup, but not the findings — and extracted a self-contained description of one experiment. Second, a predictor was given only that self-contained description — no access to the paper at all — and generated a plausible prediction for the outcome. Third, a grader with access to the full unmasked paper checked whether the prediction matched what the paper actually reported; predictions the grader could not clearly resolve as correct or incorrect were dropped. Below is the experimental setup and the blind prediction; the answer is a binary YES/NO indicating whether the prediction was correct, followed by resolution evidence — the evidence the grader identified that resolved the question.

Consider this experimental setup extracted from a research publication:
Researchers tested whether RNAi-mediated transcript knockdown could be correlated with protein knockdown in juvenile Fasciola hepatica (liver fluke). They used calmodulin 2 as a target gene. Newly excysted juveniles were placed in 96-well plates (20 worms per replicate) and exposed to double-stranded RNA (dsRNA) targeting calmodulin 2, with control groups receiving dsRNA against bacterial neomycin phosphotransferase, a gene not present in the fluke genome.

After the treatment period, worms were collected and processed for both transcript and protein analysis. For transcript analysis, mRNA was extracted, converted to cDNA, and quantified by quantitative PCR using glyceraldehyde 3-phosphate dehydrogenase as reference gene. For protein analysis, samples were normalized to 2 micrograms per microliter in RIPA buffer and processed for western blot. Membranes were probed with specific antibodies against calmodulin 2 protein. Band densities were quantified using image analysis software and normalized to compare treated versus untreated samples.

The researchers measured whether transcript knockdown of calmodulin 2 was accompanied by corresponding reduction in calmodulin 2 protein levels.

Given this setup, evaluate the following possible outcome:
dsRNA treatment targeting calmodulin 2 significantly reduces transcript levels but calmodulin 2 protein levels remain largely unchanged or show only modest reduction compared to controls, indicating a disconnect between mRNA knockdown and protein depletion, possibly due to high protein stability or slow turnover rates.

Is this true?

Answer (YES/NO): NO